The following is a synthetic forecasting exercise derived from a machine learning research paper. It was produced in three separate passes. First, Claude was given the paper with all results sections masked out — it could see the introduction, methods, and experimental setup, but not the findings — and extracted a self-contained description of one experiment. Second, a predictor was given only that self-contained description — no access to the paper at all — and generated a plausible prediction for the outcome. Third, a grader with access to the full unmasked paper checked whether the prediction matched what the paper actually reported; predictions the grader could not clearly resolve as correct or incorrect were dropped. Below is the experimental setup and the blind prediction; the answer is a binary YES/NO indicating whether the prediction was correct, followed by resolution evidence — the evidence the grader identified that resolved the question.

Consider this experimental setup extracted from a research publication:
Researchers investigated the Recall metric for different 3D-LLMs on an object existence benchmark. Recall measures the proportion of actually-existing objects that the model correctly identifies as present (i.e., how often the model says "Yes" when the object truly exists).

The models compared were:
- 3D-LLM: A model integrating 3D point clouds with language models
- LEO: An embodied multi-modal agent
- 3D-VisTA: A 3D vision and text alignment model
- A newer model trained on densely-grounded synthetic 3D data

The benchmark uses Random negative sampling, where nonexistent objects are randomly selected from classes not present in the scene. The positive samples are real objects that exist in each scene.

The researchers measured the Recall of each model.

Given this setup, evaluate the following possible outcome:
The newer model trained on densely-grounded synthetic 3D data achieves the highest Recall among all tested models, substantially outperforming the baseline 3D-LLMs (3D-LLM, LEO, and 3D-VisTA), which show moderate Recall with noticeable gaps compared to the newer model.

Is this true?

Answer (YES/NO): NO